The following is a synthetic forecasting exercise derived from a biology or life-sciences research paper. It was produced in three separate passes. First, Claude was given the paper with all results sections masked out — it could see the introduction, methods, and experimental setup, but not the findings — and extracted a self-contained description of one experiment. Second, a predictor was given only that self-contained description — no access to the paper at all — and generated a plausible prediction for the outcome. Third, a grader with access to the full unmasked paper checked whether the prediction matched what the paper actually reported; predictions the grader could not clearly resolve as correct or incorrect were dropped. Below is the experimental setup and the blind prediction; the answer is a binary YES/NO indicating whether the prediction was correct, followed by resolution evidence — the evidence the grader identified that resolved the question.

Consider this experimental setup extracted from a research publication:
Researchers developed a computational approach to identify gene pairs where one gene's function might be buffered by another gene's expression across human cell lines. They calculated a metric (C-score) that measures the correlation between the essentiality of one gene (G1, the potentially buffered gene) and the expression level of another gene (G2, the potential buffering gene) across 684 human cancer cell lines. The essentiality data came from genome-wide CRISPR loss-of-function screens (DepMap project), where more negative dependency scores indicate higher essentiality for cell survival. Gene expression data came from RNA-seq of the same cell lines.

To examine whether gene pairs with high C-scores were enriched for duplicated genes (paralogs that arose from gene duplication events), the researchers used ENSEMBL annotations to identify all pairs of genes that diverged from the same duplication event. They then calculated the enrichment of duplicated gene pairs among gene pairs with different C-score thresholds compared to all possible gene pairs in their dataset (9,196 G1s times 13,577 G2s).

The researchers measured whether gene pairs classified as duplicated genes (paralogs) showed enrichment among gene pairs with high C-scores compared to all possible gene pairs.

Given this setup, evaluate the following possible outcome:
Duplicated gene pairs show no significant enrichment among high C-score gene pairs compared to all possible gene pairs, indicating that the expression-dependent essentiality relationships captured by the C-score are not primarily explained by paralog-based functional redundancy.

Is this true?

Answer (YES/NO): NO